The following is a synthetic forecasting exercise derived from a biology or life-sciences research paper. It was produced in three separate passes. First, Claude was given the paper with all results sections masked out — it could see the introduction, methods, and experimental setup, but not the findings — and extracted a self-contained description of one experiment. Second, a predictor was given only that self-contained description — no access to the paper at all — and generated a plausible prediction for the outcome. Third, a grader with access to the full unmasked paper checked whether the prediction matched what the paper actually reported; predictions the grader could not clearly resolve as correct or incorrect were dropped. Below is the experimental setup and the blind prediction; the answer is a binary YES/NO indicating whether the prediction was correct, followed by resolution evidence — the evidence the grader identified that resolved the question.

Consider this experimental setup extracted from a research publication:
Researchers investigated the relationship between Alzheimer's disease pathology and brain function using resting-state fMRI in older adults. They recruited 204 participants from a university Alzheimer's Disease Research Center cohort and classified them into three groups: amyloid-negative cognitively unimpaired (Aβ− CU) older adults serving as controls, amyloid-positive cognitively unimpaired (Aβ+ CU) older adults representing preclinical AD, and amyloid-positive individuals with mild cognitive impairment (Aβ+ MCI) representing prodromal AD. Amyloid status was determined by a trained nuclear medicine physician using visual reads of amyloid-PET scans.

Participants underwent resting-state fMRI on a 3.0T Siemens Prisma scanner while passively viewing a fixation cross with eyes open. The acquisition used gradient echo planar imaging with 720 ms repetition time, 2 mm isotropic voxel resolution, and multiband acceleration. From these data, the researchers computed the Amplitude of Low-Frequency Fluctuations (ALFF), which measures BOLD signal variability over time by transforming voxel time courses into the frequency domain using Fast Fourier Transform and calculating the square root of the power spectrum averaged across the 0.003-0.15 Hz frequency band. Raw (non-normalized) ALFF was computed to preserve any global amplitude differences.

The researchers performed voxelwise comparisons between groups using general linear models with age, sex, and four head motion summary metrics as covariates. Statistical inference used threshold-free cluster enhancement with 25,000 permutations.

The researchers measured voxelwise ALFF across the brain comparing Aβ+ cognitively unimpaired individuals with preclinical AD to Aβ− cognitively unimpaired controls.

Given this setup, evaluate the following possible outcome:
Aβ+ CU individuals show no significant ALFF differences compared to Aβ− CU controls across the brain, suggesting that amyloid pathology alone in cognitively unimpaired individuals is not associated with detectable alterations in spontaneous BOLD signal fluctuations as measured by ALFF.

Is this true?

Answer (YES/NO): NO